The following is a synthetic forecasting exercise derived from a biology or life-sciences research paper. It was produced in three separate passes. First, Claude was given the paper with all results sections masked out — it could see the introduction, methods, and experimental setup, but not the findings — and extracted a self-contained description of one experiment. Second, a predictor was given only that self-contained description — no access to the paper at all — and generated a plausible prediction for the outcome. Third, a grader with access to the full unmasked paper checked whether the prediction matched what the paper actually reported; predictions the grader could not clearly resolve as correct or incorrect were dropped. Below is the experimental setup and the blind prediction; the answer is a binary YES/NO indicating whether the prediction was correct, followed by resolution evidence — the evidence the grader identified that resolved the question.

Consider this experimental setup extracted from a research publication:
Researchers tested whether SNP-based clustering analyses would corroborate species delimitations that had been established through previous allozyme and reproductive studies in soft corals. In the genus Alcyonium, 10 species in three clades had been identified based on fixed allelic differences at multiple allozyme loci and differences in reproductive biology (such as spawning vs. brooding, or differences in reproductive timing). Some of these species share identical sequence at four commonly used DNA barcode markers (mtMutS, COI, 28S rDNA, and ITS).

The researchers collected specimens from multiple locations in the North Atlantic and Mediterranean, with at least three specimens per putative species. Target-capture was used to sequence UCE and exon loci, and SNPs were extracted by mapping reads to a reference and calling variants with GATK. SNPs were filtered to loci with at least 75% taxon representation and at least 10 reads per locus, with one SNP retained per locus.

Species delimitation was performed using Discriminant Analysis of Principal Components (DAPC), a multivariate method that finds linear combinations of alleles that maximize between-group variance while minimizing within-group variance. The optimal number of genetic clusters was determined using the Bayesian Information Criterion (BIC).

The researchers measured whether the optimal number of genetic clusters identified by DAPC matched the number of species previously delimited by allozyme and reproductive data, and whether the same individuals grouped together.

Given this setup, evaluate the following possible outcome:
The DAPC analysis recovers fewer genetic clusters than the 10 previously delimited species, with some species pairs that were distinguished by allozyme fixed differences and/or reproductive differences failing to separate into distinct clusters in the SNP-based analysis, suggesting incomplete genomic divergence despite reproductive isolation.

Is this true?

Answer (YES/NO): NO